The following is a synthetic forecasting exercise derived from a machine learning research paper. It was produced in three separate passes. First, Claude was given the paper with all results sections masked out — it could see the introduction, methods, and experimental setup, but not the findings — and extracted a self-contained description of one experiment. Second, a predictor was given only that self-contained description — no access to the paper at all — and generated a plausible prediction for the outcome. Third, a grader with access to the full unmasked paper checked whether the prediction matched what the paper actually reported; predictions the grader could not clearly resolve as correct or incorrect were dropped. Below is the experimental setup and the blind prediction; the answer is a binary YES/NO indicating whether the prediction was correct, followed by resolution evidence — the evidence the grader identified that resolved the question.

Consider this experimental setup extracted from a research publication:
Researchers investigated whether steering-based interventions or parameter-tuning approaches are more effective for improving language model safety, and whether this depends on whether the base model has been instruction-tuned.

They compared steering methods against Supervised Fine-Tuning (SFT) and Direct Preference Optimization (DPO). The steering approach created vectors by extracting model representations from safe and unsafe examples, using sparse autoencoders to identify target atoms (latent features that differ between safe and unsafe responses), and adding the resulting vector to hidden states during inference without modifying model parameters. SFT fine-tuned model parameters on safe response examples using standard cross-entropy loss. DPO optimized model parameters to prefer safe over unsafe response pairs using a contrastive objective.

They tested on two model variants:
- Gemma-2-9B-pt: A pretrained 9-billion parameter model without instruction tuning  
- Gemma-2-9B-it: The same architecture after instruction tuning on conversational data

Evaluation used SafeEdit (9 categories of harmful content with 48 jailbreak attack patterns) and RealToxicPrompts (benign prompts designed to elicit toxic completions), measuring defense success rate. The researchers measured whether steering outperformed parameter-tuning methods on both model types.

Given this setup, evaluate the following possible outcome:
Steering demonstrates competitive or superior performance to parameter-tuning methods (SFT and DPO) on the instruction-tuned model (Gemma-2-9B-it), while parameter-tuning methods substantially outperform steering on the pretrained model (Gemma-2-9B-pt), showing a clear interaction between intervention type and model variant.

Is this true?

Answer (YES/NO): NO